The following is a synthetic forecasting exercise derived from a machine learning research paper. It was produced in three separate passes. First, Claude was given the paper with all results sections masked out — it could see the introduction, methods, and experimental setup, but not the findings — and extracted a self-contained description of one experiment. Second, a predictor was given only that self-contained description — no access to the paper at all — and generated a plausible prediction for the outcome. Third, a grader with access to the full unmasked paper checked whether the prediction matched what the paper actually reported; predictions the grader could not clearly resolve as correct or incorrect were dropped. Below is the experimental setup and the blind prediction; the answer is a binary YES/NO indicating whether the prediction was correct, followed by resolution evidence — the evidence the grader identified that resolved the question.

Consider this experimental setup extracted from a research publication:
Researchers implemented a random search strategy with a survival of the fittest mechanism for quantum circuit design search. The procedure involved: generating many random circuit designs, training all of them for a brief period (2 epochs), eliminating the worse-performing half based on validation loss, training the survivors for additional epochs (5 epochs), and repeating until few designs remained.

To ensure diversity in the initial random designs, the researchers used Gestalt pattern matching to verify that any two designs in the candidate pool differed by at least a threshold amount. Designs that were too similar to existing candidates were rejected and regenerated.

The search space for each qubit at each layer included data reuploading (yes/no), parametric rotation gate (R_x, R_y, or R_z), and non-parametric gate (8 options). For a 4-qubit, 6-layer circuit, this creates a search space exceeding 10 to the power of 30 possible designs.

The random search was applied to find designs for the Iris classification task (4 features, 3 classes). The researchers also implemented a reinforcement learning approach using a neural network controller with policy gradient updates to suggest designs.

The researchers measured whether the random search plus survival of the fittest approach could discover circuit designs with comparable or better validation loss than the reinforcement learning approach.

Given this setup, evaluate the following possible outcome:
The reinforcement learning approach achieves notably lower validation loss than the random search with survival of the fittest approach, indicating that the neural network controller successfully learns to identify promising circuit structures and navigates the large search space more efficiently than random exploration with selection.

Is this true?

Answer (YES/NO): NO